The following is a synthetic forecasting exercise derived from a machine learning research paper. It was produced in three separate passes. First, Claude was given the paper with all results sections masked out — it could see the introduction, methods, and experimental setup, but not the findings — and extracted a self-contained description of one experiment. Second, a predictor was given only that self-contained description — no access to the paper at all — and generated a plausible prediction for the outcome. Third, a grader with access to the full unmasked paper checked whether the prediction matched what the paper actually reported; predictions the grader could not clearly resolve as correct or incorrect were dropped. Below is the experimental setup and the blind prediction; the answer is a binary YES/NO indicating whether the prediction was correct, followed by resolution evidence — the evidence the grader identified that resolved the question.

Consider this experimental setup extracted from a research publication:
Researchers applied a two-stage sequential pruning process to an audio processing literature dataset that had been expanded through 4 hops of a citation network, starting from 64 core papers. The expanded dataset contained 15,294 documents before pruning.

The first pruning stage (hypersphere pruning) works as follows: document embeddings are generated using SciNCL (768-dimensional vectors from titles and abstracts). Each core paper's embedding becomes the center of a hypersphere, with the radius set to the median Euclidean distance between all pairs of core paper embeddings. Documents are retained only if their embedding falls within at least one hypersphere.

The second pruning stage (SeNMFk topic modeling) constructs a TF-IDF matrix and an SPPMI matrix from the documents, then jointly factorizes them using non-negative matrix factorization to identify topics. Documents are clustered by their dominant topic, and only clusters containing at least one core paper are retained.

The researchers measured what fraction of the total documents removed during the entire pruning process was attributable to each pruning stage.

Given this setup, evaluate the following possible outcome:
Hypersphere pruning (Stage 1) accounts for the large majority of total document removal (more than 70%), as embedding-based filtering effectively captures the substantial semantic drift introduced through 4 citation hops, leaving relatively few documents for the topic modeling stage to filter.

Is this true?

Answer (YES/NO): YES